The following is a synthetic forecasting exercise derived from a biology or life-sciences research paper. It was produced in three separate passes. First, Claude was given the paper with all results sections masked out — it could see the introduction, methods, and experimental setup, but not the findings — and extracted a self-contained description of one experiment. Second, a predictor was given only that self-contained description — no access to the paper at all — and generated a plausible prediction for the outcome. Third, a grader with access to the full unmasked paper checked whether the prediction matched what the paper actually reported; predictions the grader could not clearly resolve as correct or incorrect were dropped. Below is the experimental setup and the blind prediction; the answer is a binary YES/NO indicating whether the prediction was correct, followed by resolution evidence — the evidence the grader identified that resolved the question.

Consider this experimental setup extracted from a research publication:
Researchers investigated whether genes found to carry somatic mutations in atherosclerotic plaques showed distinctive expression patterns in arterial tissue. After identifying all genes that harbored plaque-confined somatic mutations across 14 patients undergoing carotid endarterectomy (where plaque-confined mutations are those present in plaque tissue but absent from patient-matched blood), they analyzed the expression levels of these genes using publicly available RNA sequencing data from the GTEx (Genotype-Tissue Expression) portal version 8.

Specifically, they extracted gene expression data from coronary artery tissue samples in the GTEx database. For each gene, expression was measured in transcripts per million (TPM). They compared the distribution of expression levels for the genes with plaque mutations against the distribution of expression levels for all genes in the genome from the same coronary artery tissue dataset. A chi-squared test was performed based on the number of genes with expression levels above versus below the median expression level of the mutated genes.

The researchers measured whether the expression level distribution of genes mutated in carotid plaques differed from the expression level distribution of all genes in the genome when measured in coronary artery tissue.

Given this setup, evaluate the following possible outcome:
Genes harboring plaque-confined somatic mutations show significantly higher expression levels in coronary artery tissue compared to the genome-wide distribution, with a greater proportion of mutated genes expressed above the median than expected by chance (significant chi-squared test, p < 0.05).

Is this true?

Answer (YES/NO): YES